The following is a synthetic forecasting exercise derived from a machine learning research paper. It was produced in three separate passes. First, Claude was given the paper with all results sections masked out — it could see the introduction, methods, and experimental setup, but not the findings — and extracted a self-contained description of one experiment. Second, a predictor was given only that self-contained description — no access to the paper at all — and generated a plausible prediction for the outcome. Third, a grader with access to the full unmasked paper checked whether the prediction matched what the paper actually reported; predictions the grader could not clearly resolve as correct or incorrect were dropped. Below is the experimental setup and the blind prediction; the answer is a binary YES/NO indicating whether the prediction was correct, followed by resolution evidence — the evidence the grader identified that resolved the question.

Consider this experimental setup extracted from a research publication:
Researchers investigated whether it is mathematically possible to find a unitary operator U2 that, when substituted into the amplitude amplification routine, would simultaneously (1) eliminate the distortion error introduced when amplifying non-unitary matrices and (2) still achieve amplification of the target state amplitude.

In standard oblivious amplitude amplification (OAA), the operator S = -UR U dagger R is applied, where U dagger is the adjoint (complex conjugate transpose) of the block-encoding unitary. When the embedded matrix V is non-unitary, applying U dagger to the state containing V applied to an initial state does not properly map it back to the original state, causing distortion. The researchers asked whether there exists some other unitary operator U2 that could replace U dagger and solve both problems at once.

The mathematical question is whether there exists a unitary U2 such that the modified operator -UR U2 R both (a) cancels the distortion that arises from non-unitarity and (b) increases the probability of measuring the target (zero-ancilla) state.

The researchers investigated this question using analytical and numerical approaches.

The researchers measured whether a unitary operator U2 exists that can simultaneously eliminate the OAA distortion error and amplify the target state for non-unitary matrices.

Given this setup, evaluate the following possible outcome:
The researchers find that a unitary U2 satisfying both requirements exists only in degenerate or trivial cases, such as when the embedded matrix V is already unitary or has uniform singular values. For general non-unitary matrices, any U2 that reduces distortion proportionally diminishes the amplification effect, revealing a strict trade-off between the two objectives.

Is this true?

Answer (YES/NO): NO